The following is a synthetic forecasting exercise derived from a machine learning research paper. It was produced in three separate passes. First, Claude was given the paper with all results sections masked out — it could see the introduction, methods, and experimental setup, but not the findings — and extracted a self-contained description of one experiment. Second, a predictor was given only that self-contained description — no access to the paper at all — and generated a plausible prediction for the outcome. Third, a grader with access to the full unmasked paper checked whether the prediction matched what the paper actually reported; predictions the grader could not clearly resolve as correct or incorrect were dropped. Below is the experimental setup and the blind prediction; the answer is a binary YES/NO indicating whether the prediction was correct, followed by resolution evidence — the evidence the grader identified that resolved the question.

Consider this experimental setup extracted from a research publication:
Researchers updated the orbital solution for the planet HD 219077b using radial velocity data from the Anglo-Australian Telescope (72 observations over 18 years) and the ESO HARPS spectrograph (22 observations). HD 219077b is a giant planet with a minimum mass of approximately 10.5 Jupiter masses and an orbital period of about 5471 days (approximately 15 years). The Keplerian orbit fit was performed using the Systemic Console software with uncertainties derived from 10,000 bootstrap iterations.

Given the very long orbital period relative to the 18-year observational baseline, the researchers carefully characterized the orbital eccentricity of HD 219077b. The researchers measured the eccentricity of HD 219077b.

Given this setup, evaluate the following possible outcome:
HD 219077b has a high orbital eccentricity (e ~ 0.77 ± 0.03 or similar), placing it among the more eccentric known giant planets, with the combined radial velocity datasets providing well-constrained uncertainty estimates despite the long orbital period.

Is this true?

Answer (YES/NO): YES